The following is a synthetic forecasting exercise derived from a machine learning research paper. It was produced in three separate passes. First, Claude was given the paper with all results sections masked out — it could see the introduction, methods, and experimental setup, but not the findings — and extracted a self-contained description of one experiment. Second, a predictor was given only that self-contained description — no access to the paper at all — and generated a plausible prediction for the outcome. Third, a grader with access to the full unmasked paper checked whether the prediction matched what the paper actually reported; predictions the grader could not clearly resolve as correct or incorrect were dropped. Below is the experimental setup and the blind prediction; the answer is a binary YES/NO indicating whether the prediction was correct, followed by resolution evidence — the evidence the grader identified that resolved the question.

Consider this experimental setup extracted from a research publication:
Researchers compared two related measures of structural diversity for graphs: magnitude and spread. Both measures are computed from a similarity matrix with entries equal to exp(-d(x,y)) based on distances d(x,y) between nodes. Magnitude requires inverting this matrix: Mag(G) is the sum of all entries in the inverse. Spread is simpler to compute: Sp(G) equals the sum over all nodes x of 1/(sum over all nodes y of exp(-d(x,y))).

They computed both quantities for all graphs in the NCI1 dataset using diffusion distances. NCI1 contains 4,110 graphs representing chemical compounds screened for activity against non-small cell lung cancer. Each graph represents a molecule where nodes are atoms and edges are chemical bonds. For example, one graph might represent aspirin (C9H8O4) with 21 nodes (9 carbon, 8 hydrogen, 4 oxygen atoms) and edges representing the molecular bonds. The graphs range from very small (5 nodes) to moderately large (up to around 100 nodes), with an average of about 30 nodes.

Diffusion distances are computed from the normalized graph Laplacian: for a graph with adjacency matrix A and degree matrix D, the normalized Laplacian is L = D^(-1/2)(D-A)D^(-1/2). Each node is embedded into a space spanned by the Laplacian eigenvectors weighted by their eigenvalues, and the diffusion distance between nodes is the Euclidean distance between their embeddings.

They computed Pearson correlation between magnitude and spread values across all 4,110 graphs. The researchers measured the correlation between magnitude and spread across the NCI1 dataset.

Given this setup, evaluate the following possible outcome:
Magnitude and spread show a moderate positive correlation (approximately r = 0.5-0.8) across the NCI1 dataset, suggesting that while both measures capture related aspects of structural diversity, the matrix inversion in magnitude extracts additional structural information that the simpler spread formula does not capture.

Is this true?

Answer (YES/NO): NO